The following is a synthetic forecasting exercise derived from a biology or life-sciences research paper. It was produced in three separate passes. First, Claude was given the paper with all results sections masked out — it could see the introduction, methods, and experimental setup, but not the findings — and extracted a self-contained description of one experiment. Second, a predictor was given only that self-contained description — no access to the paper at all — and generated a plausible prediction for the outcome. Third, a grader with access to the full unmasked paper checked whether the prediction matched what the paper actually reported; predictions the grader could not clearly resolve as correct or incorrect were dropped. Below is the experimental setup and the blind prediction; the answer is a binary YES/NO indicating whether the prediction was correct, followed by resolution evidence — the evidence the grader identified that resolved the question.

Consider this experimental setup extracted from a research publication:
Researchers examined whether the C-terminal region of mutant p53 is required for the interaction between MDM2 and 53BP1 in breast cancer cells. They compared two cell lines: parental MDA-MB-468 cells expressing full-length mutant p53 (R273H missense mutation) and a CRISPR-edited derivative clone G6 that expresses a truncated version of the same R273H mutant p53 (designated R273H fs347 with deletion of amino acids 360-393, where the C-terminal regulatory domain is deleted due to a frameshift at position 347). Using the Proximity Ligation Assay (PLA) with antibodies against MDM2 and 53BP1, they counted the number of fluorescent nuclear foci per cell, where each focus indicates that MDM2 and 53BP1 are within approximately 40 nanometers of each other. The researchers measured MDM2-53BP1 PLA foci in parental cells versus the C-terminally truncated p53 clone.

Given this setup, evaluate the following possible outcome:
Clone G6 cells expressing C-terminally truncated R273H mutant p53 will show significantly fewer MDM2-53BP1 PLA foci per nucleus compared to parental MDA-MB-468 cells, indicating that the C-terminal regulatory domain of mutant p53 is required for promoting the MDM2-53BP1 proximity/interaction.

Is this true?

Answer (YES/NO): YES